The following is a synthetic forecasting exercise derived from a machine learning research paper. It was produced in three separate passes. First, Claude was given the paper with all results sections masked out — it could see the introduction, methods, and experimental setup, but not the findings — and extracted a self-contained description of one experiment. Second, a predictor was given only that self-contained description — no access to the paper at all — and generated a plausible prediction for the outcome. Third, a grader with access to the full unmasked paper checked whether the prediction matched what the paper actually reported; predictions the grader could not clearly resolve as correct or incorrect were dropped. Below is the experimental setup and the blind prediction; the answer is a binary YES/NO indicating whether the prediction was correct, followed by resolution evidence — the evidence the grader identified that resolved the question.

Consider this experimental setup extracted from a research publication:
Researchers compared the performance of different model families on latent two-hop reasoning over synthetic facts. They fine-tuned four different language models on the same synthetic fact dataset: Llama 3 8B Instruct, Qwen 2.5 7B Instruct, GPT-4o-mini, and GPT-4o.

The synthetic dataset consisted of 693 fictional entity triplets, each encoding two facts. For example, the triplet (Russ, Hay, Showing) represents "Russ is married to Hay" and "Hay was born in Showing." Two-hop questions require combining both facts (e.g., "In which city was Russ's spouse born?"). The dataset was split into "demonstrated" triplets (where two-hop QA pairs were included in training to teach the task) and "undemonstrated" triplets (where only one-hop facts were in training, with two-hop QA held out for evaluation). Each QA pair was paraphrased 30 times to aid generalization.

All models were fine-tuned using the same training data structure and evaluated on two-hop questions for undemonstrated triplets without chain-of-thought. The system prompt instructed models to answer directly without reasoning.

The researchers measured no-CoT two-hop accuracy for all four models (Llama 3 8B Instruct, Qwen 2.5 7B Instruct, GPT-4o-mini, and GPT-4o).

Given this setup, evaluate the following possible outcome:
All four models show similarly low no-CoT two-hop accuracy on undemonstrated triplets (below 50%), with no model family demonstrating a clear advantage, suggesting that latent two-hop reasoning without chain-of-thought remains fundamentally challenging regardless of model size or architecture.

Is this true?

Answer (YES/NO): YES